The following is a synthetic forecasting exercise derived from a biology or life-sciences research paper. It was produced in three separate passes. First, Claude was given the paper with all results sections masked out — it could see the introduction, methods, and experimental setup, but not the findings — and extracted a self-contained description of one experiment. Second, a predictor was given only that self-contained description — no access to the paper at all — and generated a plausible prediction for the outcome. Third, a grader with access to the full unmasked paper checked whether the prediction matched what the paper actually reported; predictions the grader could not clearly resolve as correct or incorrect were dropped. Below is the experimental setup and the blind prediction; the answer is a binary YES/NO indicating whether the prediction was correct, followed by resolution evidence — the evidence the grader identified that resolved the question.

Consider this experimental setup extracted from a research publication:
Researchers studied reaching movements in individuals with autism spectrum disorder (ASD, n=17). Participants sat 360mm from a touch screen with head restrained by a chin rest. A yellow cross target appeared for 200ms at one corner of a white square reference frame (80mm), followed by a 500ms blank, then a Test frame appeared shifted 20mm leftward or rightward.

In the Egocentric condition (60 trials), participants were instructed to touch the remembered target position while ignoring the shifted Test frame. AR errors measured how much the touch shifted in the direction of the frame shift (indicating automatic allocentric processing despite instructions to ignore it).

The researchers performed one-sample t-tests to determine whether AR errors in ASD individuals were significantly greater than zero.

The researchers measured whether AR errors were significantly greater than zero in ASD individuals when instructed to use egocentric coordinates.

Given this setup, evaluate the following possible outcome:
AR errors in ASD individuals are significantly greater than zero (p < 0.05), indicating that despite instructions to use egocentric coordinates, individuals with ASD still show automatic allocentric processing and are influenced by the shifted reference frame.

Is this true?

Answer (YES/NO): YES